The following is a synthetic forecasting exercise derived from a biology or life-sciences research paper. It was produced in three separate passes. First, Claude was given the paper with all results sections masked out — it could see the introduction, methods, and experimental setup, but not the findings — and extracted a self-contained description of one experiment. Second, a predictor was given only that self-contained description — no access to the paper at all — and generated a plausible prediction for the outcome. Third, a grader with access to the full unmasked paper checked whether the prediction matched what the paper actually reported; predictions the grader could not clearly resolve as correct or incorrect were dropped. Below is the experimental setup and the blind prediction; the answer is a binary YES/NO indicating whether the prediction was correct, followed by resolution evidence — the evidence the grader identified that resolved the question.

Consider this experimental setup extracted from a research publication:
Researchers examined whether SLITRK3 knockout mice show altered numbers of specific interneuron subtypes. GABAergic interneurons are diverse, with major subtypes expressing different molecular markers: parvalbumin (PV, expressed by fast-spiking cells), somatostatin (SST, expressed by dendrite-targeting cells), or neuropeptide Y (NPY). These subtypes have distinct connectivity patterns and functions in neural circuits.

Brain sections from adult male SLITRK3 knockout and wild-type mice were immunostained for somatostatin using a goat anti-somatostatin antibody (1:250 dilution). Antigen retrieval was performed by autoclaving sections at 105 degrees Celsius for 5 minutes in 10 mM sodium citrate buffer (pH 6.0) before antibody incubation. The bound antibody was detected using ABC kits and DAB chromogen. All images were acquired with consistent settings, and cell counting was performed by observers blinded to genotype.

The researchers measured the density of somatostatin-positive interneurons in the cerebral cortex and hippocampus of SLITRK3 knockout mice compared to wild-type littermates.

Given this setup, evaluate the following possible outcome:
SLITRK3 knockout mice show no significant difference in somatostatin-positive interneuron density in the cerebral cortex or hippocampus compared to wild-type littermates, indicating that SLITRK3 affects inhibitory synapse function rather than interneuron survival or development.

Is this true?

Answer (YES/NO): NO